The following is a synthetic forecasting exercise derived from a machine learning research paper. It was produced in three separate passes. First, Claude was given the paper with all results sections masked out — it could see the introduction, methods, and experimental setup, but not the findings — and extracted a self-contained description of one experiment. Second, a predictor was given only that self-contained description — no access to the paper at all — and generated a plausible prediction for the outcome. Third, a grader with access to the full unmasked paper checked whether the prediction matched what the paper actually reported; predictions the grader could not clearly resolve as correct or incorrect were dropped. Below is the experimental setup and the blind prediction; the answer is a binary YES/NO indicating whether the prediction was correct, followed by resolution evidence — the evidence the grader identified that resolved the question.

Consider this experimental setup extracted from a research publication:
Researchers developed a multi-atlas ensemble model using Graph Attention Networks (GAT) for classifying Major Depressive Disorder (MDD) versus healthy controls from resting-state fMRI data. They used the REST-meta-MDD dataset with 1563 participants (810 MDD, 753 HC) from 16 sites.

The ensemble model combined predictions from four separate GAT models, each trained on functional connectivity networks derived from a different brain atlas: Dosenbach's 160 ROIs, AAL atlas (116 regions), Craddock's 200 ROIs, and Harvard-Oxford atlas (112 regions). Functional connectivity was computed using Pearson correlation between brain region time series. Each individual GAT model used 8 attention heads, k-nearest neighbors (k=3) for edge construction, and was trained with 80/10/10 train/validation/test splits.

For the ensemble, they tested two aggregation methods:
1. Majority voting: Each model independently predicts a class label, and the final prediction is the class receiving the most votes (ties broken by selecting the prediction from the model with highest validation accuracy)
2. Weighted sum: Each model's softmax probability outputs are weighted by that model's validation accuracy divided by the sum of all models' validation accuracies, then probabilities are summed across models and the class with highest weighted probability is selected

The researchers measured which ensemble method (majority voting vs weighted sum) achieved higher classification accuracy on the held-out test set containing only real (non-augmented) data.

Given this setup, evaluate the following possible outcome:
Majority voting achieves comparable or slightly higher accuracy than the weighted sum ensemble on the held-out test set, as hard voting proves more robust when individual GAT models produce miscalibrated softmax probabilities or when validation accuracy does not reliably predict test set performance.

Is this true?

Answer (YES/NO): NO